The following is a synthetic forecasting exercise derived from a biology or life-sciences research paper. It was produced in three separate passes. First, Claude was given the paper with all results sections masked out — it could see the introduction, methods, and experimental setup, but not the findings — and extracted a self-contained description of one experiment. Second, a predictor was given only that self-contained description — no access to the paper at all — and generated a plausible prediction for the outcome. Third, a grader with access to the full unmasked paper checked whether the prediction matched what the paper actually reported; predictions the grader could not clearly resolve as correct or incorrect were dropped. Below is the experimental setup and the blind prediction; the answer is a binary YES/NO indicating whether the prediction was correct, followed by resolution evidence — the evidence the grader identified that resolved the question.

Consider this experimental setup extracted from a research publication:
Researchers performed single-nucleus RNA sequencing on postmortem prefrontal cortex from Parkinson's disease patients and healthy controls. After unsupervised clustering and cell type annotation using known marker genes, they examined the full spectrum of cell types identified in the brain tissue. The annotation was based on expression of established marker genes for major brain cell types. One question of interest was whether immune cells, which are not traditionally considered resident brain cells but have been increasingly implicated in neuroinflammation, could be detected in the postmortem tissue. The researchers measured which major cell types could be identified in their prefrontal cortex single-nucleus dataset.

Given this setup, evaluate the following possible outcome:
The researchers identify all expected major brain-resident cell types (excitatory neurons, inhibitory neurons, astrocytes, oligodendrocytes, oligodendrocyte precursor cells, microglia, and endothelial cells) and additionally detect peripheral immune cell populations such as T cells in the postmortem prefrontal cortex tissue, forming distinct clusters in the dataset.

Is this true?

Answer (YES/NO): YES